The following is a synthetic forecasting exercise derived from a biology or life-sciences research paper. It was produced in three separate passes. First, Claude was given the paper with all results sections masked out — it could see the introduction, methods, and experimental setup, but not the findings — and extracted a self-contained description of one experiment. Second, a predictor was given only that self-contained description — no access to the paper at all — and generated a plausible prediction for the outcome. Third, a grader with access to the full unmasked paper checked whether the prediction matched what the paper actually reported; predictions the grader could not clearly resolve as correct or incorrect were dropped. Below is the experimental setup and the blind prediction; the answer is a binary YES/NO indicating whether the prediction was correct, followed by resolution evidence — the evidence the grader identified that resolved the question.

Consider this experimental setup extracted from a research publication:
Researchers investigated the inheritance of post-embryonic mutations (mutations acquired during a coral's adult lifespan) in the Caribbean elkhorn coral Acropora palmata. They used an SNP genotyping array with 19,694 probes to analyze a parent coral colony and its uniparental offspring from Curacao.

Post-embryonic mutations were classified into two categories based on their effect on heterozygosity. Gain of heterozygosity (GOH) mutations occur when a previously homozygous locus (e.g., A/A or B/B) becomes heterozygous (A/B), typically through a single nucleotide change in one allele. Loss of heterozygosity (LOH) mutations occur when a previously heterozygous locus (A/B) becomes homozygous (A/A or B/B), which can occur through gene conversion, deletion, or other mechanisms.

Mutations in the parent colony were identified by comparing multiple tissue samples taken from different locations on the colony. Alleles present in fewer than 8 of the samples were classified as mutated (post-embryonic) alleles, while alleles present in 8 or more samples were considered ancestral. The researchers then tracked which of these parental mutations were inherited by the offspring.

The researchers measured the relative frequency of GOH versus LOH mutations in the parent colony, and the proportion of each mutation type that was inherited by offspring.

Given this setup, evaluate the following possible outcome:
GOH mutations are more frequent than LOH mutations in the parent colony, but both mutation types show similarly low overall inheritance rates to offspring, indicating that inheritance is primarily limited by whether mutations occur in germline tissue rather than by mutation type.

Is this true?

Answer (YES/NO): NO